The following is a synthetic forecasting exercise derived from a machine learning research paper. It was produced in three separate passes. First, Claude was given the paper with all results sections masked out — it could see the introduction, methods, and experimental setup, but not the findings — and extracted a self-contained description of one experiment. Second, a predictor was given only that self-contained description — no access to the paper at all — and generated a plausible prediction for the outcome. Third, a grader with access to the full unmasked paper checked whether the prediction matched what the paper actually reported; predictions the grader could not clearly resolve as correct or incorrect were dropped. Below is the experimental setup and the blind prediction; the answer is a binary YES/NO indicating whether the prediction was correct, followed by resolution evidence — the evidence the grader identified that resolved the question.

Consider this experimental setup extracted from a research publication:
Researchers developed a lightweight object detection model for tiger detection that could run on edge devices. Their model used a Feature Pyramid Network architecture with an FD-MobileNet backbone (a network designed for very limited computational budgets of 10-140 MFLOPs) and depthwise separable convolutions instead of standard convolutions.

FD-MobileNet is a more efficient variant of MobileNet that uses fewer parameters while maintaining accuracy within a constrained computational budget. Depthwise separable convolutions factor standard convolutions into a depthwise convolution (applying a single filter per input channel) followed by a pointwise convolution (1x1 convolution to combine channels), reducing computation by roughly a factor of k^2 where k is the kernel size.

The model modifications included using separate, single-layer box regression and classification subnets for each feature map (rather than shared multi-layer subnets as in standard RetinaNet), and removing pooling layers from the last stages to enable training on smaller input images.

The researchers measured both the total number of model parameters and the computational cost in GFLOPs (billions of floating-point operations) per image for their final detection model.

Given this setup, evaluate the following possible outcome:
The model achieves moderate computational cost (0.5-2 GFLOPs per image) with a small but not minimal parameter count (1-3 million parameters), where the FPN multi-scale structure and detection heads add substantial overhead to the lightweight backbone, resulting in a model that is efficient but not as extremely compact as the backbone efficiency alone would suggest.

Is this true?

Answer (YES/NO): NO